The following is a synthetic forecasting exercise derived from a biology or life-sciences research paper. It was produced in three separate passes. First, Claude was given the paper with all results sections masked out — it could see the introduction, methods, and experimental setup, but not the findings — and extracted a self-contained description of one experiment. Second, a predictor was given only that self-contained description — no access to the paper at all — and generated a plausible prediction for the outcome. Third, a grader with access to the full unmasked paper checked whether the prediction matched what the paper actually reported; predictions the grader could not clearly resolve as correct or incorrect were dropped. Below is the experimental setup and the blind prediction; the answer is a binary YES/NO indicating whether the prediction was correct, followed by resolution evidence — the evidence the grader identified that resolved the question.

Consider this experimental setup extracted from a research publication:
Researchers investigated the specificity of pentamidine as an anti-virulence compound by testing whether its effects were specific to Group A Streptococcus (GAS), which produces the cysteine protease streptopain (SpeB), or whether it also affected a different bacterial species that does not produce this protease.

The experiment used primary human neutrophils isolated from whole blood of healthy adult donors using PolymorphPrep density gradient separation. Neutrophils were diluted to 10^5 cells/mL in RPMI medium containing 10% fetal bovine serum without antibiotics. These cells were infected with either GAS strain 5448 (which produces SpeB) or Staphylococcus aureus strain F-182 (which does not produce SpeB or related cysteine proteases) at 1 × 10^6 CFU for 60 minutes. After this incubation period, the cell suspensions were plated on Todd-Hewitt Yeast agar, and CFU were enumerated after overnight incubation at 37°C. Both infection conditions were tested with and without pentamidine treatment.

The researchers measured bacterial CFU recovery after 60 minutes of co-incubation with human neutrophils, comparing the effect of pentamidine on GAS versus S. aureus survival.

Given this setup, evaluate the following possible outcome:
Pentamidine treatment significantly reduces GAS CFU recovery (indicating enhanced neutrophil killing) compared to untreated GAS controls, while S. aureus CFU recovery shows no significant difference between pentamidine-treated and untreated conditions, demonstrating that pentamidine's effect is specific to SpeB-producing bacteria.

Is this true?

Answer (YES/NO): YES